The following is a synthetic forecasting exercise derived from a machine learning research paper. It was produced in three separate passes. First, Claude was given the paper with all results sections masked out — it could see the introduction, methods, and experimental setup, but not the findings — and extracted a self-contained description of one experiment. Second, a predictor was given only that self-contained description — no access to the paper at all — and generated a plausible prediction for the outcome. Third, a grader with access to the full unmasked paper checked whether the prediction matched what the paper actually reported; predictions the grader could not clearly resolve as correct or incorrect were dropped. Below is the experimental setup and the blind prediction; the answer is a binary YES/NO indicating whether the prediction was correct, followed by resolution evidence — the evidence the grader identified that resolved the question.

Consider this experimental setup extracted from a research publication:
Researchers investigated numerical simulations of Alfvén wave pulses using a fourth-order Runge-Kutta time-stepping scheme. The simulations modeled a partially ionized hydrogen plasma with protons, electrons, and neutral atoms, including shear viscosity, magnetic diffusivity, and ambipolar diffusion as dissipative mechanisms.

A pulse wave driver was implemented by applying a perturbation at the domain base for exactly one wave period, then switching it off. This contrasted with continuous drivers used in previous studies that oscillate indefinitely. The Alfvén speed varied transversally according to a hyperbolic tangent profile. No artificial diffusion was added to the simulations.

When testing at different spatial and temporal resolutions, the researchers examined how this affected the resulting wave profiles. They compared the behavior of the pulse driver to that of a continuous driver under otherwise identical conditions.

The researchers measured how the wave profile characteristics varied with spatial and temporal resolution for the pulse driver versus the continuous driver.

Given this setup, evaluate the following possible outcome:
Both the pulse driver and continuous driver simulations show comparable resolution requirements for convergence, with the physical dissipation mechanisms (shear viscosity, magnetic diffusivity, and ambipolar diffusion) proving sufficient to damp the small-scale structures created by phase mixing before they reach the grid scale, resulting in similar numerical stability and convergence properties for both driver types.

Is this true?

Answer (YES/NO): NO